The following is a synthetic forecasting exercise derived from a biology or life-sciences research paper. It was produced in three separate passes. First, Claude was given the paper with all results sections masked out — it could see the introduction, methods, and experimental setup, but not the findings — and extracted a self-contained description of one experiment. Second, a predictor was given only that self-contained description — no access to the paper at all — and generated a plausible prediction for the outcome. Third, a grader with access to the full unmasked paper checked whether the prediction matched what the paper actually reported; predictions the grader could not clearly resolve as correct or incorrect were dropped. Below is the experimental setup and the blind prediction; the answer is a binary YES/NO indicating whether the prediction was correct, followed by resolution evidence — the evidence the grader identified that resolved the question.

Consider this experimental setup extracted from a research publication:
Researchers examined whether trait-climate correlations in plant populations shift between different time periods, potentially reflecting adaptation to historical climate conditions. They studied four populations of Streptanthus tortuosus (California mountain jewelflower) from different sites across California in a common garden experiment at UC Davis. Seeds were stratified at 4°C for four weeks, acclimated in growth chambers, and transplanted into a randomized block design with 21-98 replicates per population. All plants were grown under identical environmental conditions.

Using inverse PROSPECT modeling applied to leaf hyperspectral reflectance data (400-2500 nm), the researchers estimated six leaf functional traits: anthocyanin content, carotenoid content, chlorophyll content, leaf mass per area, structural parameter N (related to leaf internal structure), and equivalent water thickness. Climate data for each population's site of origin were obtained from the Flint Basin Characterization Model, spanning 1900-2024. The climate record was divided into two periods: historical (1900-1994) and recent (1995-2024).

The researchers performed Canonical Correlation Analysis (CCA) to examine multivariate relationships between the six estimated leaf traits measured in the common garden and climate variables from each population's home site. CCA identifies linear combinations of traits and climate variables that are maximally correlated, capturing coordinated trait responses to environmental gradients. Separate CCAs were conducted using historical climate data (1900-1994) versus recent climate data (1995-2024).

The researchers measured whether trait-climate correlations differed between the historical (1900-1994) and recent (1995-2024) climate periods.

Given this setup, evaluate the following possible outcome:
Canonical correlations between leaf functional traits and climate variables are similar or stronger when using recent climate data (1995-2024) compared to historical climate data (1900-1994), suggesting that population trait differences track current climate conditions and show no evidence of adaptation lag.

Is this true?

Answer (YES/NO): NO